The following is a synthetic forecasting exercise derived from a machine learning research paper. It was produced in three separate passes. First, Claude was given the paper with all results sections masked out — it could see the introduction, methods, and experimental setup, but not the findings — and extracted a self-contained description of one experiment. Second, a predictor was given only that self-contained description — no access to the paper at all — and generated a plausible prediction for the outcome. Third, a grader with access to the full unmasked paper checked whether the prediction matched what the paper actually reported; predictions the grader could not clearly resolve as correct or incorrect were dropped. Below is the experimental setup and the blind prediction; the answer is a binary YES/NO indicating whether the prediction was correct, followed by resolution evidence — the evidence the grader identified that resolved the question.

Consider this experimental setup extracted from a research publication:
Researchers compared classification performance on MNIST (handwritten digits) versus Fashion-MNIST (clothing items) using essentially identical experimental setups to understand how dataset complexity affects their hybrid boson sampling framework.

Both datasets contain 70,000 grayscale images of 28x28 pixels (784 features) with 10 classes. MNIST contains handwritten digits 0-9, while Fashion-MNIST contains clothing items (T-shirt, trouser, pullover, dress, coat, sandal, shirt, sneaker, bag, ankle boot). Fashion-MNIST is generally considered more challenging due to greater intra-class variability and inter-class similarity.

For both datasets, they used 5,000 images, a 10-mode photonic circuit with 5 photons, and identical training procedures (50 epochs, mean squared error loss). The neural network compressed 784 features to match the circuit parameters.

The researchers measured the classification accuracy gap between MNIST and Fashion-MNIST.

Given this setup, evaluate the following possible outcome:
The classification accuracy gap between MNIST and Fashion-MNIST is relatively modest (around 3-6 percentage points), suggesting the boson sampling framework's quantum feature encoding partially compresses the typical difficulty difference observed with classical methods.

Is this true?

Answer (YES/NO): NO